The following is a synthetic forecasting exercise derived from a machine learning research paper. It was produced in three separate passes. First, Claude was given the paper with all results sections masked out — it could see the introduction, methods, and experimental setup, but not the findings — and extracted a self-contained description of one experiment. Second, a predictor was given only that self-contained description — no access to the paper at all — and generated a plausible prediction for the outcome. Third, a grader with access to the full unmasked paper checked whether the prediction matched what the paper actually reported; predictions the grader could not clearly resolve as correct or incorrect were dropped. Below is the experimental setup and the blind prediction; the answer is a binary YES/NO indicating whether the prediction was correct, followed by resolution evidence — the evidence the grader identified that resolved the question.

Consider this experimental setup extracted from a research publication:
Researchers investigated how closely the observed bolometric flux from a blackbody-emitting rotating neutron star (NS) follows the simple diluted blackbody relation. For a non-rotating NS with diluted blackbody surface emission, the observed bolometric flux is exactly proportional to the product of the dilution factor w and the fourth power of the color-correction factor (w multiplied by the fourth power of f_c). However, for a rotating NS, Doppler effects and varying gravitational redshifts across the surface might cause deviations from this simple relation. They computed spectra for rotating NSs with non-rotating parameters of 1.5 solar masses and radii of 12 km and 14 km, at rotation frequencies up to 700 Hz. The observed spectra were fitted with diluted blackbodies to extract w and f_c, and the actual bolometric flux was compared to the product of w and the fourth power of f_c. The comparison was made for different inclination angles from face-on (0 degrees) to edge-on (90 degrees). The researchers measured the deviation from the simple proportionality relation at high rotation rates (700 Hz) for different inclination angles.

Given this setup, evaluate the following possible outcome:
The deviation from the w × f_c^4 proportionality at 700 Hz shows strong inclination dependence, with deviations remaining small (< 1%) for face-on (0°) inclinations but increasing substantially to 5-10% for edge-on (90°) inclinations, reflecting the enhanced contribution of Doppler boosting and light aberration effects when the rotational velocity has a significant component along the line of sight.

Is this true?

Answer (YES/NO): NO